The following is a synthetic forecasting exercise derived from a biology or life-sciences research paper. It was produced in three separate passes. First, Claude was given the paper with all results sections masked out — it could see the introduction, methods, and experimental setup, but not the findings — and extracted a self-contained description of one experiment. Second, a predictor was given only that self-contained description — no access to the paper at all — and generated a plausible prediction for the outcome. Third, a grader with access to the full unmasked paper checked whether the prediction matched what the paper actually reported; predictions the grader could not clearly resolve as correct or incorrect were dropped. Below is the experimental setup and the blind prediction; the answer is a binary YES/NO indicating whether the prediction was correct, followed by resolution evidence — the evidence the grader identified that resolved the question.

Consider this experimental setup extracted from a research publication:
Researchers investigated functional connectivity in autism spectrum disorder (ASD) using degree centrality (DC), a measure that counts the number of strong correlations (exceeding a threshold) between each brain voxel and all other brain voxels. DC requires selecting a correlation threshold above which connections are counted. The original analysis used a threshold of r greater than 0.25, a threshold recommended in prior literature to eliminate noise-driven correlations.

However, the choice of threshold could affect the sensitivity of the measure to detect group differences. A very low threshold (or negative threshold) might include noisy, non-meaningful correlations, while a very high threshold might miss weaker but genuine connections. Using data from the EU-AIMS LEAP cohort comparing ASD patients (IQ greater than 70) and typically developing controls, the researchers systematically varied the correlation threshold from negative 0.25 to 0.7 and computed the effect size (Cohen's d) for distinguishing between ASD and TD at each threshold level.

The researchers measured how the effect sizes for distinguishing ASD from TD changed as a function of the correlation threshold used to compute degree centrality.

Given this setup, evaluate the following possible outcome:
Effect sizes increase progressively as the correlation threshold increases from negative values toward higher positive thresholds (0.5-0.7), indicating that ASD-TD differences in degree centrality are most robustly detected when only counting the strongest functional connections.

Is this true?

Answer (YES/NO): NO